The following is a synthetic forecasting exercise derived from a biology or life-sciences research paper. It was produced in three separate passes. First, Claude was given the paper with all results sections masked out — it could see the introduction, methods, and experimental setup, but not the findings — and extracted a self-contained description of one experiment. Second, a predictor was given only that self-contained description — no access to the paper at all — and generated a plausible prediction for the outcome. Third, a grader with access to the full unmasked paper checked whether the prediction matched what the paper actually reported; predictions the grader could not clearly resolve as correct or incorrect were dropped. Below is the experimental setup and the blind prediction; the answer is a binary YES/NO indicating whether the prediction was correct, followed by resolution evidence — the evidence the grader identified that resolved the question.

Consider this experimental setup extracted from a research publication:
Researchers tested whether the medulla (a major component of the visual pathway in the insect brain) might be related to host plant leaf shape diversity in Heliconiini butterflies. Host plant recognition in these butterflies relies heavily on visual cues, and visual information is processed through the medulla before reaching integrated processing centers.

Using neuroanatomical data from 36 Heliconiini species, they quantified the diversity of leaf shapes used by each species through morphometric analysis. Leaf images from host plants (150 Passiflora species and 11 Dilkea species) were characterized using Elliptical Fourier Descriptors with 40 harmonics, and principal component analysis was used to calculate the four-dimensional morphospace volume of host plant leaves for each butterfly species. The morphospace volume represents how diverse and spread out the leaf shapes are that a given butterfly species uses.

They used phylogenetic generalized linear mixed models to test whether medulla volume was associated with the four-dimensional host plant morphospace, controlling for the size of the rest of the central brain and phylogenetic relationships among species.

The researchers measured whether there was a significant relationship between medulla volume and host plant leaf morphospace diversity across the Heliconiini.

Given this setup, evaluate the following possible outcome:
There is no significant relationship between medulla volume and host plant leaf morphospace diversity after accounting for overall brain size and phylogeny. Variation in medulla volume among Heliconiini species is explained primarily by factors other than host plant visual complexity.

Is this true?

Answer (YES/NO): YES